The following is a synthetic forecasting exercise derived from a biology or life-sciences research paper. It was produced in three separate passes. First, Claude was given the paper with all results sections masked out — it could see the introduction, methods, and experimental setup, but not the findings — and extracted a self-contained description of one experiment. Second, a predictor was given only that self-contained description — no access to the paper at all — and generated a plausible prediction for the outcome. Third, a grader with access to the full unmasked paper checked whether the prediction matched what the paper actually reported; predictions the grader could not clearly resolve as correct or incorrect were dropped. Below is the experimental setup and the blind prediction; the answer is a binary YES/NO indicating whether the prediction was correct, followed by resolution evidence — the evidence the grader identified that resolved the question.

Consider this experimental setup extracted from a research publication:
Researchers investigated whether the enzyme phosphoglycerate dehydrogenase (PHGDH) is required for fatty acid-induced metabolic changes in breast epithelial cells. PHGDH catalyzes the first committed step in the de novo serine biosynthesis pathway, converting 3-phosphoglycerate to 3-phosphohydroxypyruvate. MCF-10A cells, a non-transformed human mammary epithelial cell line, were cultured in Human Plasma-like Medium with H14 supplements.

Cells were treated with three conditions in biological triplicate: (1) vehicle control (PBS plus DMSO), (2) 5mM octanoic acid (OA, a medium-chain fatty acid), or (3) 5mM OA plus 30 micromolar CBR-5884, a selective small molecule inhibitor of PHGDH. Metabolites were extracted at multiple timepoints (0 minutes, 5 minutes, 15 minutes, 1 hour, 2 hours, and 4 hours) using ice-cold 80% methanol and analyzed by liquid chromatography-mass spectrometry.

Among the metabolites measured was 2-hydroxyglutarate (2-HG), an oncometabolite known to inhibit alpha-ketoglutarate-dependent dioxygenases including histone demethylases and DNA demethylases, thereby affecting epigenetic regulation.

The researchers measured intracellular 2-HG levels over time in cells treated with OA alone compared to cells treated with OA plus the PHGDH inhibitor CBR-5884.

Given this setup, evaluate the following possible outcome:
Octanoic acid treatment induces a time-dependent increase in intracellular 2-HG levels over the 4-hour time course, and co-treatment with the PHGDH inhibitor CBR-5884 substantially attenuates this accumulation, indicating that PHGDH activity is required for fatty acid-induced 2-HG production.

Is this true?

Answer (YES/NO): YES